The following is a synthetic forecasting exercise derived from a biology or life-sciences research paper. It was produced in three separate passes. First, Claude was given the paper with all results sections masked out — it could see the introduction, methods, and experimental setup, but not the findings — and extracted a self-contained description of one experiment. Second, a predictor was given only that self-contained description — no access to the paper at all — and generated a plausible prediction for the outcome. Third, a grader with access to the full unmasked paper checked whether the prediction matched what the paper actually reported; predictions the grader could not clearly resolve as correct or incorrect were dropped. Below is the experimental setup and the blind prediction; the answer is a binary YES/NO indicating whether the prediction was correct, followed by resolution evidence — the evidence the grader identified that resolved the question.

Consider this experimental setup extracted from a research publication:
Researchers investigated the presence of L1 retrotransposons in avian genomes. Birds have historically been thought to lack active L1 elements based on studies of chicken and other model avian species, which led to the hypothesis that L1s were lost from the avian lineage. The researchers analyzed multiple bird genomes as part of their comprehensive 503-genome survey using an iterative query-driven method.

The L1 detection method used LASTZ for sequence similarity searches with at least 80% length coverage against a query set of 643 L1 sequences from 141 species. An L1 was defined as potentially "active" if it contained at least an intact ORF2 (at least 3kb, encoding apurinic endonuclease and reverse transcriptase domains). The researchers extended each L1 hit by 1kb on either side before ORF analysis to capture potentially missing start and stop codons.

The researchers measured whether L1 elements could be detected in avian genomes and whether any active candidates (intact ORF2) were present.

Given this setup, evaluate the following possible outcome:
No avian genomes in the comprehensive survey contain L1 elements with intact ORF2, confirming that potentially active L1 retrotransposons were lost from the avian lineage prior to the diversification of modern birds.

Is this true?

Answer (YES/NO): YES